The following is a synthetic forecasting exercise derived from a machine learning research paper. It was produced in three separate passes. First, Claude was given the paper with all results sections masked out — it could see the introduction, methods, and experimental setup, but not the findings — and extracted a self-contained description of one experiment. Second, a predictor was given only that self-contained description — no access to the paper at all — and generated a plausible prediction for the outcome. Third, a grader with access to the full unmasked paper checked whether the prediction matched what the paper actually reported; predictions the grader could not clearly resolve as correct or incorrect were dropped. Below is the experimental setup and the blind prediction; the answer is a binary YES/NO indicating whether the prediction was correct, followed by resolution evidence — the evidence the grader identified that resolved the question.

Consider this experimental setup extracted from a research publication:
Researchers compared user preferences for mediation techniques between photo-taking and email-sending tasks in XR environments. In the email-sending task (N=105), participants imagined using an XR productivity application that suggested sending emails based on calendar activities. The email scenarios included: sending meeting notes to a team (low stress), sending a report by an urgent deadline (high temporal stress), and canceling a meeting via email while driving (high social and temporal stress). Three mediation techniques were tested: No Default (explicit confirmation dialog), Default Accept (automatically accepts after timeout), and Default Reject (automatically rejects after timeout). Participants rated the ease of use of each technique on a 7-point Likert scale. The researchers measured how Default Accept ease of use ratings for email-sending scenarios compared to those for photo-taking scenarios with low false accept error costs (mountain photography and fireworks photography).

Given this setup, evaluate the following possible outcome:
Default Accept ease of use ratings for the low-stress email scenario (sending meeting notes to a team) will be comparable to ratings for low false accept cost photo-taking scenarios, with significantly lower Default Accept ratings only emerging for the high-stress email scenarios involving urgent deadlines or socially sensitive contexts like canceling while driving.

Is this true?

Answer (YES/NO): NO